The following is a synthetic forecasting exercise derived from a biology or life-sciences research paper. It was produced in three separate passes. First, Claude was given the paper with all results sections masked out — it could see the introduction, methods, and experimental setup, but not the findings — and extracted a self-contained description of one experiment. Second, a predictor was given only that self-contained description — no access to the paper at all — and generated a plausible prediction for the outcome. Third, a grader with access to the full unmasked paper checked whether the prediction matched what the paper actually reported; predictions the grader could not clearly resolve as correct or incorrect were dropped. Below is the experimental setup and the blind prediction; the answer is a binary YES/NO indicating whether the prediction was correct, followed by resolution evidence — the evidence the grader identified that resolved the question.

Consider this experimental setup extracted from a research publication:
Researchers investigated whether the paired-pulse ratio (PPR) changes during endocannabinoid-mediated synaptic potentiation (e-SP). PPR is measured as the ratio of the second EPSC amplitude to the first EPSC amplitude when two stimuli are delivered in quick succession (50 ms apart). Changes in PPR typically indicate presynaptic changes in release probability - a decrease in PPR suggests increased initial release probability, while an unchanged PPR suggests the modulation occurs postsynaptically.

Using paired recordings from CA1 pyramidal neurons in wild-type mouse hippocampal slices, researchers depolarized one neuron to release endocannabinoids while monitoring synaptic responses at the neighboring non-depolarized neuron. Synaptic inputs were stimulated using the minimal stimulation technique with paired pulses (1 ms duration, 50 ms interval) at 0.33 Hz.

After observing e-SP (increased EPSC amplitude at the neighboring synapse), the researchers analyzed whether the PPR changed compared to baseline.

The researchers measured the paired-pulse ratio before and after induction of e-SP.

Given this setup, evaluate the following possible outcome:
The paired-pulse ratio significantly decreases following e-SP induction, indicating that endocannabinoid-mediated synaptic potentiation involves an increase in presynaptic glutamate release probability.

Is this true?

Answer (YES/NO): YES